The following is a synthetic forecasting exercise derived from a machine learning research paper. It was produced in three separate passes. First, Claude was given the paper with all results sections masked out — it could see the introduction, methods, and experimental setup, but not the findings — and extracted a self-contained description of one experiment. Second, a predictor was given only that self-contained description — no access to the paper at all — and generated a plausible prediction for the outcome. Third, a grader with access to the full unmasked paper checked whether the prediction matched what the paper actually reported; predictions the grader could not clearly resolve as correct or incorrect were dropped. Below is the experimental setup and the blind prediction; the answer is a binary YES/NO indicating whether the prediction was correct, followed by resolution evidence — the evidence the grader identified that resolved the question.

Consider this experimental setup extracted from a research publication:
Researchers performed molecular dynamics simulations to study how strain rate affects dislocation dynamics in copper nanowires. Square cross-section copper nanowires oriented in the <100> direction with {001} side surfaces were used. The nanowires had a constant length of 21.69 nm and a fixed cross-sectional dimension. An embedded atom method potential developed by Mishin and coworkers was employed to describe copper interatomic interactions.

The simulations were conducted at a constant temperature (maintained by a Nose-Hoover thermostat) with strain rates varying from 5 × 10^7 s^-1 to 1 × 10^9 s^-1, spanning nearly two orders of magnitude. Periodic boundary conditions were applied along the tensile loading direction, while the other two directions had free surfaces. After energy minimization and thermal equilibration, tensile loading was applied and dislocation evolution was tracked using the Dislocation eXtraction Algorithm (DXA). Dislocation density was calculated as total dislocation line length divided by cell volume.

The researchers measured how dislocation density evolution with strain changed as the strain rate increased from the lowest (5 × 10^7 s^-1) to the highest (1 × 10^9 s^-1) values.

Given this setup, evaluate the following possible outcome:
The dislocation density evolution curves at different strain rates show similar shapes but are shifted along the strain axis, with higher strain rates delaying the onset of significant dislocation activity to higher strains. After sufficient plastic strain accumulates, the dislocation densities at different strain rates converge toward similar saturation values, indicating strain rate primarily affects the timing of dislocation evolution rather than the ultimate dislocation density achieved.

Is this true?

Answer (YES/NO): NO